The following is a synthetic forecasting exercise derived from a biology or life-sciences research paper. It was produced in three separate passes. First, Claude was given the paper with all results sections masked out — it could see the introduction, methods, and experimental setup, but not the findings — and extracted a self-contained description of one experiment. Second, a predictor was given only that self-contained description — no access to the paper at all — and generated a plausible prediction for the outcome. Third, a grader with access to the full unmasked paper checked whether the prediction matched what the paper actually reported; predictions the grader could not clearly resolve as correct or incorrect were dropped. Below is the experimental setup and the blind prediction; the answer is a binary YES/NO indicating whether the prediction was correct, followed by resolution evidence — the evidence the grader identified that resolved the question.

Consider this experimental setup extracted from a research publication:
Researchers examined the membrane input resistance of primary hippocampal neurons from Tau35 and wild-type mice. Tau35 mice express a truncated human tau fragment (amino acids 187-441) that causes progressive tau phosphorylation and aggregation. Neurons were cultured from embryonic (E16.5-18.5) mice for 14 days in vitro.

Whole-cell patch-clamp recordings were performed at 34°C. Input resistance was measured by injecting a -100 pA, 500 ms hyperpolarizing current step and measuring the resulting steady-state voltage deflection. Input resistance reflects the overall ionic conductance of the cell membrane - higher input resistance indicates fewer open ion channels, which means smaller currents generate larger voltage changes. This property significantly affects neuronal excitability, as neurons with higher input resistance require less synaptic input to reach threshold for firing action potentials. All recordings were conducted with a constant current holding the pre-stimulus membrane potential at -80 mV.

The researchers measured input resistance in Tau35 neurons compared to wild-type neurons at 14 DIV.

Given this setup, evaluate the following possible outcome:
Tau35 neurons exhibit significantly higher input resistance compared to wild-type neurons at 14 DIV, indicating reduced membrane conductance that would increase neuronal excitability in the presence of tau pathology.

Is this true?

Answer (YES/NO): NO